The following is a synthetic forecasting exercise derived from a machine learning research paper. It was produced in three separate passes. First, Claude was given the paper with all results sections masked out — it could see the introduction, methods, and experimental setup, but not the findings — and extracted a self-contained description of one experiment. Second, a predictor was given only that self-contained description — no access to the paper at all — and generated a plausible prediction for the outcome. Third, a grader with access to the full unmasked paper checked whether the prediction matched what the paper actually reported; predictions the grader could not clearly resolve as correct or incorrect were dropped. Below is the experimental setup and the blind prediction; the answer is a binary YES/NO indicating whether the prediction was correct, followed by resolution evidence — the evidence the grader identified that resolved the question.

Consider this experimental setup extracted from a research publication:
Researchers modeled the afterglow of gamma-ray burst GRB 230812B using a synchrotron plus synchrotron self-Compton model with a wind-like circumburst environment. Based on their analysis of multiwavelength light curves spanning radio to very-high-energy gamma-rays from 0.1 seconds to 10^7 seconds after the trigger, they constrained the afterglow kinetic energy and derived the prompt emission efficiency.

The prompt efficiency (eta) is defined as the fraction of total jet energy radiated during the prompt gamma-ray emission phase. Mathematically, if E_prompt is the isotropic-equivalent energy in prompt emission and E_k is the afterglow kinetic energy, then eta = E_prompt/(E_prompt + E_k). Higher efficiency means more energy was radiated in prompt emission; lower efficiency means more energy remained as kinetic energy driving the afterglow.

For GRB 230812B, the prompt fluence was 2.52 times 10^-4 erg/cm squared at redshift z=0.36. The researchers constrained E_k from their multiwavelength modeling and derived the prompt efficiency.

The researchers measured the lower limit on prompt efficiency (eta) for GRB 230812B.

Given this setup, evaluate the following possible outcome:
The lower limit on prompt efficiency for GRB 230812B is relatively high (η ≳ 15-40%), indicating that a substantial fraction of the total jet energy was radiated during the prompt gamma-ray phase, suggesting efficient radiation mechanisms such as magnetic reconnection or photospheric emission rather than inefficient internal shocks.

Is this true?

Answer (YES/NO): NO